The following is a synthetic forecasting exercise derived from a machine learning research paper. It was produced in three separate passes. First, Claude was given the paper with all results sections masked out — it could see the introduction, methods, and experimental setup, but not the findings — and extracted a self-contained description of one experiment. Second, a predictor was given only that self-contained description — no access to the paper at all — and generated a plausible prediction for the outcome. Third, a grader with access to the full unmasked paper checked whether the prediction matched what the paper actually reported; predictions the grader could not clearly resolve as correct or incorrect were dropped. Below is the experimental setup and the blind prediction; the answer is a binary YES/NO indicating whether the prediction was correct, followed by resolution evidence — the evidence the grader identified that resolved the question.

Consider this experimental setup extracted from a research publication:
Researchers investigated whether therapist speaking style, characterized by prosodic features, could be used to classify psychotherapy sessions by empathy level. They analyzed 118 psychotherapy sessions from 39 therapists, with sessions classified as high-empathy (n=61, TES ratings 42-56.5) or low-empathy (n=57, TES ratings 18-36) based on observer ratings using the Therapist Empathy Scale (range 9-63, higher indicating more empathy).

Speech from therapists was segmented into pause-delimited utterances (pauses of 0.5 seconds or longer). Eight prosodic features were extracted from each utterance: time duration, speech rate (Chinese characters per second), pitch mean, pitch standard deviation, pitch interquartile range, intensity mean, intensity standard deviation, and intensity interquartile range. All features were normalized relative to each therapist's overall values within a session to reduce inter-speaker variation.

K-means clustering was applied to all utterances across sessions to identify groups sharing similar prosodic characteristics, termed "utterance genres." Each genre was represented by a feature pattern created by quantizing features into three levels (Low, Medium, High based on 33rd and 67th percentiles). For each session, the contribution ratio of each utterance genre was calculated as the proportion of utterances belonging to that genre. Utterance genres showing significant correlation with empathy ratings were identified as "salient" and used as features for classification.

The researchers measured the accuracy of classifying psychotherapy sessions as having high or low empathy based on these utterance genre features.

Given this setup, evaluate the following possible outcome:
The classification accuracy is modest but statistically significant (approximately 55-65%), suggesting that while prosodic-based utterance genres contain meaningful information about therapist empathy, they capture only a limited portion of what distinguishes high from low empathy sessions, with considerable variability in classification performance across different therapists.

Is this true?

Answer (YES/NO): NO